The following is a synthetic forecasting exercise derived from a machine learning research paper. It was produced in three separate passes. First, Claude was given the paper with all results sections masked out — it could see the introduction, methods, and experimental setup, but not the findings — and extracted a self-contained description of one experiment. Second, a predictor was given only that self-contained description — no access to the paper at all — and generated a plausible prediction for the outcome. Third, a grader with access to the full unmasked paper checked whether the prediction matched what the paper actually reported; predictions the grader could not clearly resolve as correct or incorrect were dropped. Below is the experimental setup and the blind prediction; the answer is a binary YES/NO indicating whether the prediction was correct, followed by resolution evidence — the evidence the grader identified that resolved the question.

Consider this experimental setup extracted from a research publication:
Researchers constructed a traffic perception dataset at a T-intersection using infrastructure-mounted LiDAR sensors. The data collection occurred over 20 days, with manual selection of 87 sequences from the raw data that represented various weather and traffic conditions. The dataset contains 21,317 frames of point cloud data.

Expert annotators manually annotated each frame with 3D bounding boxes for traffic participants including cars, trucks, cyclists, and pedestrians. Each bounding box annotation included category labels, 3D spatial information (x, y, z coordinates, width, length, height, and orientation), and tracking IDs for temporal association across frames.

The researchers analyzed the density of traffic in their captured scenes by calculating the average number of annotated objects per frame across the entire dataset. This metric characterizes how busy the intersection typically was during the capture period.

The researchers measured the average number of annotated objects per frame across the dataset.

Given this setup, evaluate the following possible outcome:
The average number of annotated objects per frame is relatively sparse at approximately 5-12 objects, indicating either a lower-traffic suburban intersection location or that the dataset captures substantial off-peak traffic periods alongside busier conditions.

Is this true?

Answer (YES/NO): YES